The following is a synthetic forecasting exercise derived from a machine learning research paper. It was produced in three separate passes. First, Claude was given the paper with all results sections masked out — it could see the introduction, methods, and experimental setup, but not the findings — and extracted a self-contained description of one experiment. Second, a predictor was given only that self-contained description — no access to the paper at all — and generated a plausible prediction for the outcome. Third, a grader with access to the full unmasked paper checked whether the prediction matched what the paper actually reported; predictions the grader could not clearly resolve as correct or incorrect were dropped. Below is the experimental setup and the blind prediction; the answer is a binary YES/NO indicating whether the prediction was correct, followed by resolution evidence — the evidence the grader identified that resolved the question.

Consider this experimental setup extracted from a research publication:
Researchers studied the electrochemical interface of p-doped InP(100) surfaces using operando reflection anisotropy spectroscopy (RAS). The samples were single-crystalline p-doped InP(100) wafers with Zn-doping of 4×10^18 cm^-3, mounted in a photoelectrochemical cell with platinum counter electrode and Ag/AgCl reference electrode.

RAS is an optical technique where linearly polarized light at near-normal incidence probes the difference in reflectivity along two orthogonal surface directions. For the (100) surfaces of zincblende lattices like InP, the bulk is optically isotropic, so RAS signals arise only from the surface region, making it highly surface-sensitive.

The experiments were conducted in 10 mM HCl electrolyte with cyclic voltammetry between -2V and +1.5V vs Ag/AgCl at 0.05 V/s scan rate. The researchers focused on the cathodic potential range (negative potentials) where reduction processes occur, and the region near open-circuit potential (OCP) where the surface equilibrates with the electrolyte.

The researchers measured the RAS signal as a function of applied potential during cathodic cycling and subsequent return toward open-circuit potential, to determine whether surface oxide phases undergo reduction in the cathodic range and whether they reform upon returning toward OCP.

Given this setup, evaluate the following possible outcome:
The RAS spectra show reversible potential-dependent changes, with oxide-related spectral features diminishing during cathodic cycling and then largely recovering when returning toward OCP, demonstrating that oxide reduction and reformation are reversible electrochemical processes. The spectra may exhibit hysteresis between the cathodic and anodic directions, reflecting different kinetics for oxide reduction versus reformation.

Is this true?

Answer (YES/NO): YES